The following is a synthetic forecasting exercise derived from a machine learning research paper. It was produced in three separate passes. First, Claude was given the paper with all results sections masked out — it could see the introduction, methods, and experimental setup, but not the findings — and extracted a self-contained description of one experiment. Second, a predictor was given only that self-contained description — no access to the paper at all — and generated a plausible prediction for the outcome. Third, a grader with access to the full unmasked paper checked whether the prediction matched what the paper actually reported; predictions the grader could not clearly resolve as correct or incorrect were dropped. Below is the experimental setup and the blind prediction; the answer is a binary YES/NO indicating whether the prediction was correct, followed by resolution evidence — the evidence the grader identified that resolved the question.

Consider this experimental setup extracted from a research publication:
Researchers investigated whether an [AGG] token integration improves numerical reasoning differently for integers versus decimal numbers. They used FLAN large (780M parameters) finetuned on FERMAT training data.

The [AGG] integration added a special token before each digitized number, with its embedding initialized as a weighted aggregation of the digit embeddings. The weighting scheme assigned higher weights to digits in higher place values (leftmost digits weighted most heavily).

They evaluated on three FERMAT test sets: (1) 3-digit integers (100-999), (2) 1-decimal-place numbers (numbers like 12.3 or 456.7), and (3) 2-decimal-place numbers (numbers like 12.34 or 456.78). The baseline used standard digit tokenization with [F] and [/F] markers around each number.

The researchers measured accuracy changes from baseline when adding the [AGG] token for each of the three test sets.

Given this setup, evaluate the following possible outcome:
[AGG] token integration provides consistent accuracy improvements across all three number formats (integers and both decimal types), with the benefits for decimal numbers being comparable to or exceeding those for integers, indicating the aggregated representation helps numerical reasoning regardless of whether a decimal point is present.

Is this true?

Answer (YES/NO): NO